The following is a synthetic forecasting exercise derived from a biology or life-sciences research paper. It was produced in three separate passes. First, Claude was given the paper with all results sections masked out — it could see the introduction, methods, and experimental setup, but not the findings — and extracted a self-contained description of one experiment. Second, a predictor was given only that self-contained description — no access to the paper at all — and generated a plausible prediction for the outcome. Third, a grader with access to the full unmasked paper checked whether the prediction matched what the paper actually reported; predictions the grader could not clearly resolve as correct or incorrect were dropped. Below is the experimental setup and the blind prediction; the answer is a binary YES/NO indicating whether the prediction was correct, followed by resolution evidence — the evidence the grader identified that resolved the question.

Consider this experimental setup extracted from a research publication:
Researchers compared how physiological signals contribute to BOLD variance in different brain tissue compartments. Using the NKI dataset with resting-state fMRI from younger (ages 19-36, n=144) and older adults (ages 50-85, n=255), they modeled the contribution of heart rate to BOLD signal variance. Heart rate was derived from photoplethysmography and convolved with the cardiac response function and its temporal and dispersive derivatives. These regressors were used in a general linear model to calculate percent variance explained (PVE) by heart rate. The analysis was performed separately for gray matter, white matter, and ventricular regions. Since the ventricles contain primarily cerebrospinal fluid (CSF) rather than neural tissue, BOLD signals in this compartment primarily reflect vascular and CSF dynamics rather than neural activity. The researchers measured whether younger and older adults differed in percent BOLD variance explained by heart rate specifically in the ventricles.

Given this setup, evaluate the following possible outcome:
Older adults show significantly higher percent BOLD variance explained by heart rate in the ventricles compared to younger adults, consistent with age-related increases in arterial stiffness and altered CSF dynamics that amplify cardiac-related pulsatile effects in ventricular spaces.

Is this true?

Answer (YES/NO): NO